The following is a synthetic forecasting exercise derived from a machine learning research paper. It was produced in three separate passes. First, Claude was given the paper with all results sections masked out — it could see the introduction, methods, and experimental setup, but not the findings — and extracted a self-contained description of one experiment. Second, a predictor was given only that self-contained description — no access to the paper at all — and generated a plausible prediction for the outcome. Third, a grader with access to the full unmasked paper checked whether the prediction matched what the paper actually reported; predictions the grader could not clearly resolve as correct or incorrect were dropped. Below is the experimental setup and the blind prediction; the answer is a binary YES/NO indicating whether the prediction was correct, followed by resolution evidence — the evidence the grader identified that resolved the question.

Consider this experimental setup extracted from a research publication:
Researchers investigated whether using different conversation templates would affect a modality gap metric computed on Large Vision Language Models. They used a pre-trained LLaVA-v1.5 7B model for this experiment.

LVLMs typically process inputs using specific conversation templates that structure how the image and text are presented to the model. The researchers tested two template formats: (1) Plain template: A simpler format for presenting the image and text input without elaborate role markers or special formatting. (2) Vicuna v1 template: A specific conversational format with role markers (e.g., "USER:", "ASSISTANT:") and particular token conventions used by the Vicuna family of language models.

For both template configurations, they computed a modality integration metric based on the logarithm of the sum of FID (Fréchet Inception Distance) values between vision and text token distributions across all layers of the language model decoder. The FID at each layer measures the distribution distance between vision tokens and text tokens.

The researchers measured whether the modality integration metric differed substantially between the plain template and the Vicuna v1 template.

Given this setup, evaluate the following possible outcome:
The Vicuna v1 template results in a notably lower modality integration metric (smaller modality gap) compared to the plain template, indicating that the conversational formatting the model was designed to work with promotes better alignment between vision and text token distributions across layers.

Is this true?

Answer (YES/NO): NO